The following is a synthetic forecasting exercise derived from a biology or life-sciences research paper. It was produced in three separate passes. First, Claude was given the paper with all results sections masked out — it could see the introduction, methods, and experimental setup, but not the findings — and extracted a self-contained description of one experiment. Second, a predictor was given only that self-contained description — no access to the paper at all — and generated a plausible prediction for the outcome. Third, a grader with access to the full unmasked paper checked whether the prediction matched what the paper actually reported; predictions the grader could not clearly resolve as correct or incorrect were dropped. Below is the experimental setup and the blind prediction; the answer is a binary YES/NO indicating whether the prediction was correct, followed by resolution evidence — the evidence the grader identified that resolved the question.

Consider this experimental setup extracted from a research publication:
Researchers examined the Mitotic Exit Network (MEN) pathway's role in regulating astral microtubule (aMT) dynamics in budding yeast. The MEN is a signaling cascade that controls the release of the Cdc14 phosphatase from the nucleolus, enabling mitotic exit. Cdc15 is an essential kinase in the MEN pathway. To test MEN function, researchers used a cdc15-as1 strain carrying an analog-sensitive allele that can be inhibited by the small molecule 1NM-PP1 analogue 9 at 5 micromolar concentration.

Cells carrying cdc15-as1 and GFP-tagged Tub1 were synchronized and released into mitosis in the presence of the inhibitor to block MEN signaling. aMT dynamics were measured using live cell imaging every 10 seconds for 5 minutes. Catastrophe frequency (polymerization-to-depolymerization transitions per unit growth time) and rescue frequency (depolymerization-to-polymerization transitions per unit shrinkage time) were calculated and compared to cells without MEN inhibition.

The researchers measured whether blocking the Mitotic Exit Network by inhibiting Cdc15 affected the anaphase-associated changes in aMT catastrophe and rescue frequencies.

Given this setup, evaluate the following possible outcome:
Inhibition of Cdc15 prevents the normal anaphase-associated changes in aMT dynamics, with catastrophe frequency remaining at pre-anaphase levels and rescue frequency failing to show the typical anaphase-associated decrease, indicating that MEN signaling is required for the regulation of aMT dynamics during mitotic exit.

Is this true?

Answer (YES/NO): NO